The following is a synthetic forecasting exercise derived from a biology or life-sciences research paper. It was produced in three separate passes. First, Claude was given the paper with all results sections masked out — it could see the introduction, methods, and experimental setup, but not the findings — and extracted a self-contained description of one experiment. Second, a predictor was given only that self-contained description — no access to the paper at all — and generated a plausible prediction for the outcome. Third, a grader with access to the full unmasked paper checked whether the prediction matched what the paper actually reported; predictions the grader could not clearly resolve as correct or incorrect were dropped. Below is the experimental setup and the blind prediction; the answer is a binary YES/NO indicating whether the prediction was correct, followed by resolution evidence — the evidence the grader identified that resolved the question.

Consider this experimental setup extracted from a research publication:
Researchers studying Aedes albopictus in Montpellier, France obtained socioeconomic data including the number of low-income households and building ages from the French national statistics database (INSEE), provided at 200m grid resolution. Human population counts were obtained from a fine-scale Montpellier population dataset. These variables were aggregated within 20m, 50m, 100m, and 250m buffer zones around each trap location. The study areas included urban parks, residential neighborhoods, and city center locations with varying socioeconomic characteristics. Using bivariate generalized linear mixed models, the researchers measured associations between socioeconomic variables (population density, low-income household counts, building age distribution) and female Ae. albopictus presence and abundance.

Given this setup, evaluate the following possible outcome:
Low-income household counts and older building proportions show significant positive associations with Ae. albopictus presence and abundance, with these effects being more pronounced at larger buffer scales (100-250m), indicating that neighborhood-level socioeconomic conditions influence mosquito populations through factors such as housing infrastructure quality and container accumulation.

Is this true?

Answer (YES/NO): NO